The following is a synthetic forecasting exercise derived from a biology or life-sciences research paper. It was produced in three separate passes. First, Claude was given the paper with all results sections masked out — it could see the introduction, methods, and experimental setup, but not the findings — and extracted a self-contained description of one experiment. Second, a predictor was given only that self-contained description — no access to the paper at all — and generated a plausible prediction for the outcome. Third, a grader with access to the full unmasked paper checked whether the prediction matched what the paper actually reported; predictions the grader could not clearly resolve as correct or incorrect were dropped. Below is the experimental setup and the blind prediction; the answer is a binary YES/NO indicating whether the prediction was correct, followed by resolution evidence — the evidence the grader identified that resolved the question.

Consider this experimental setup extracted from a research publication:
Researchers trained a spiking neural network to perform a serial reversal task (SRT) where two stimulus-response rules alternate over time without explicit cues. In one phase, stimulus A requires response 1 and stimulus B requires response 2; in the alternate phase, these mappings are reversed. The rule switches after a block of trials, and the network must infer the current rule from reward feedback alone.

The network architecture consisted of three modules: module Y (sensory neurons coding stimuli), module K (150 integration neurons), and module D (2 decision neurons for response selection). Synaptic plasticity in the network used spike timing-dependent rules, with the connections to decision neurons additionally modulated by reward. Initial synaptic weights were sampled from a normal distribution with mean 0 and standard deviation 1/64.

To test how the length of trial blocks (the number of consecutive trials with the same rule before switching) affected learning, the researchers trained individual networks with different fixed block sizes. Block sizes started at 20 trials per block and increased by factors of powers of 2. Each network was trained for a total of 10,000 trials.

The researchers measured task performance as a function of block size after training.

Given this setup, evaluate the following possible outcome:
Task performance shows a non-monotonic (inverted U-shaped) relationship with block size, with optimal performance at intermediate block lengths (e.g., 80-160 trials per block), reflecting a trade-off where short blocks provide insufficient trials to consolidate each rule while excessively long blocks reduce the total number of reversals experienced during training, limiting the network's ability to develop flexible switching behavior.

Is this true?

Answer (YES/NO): NO